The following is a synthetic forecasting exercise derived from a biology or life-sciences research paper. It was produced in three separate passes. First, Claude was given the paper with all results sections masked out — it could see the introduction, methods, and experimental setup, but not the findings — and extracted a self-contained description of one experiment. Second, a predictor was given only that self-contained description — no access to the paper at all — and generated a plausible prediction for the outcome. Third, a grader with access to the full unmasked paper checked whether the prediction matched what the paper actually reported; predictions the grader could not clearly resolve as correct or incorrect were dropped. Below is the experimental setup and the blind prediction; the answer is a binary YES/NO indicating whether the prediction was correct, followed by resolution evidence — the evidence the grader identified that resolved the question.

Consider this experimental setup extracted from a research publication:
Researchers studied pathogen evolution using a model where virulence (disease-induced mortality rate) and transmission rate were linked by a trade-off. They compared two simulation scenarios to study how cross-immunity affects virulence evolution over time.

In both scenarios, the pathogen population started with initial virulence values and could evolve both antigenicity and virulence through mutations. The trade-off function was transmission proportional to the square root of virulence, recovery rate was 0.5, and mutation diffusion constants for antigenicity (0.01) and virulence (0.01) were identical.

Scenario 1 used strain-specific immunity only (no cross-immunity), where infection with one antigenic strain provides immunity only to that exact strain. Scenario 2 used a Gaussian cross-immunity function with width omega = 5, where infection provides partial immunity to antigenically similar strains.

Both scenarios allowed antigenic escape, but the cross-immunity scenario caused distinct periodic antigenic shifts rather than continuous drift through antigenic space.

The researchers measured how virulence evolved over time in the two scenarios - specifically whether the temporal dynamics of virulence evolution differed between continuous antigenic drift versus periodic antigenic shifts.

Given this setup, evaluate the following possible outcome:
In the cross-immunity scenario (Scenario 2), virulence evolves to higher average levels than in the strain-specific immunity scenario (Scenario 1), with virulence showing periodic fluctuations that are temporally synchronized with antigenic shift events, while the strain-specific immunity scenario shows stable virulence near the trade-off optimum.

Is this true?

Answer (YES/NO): NO